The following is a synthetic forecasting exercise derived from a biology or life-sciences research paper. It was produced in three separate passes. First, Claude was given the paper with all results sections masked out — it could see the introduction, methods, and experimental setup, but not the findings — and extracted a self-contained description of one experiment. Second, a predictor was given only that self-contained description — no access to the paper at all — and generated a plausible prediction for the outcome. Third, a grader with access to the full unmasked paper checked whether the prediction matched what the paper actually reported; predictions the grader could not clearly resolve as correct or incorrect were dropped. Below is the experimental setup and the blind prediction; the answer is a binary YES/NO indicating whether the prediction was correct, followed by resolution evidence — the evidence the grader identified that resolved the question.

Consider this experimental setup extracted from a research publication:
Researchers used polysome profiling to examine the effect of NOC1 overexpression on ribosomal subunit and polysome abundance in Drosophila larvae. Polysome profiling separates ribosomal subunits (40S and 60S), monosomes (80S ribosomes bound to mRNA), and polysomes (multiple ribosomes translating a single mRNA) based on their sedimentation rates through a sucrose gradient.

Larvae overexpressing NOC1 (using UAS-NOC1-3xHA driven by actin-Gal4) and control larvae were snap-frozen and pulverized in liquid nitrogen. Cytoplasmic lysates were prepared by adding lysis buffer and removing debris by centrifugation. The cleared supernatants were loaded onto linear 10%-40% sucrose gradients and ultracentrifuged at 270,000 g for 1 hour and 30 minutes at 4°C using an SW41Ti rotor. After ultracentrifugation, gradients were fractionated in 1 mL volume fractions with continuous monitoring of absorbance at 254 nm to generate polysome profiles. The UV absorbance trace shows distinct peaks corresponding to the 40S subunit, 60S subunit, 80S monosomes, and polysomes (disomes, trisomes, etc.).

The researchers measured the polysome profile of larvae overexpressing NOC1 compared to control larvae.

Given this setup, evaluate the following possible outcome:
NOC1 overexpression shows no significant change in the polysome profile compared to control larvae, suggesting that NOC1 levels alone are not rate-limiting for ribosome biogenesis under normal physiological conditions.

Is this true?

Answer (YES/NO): NO